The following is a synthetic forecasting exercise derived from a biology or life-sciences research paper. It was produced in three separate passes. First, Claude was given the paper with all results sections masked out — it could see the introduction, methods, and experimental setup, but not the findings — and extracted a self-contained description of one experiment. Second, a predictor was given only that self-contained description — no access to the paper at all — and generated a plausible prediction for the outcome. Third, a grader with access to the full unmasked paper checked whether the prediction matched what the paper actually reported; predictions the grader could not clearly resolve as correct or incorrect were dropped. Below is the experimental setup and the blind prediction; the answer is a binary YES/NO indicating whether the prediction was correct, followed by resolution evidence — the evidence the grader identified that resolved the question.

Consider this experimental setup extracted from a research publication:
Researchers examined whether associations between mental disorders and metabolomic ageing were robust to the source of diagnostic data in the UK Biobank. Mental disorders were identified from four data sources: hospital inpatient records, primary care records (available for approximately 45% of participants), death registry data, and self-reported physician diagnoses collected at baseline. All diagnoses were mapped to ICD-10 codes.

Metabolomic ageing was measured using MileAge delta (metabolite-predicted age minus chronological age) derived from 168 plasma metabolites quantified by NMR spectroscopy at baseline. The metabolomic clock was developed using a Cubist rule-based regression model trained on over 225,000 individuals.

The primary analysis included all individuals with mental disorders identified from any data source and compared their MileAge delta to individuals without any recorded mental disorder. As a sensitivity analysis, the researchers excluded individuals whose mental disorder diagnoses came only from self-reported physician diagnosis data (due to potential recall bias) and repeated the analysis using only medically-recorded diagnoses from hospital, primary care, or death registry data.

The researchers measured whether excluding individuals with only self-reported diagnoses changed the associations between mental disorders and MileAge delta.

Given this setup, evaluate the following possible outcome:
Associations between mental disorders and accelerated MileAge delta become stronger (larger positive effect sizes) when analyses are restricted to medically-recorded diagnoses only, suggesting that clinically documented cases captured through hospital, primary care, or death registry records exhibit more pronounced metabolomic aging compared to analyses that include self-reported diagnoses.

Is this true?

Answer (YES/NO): NO